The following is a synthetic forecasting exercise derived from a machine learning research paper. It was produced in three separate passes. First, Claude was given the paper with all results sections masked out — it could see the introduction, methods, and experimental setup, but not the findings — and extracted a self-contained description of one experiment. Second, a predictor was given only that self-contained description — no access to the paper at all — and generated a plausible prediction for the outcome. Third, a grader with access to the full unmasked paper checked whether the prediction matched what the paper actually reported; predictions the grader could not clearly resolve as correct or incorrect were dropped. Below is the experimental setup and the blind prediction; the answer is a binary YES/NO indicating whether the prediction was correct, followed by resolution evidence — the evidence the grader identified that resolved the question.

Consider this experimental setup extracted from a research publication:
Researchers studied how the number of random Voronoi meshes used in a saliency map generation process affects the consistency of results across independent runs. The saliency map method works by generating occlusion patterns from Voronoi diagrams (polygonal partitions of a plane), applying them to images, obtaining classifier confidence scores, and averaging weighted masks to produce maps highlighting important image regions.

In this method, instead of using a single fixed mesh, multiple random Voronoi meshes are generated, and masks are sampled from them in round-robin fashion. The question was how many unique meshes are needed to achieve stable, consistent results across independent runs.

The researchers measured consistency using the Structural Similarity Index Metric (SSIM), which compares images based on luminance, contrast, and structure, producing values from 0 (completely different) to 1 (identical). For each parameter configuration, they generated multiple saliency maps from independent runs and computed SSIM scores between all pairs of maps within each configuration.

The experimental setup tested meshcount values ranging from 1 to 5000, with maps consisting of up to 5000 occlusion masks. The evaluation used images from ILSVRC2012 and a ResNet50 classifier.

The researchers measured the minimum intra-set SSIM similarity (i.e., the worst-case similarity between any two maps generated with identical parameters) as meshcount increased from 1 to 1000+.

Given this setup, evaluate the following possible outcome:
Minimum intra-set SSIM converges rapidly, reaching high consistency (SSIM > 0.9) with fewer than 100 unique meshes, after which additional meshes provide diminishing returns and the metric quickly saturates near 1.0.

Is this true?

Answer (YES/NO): NO